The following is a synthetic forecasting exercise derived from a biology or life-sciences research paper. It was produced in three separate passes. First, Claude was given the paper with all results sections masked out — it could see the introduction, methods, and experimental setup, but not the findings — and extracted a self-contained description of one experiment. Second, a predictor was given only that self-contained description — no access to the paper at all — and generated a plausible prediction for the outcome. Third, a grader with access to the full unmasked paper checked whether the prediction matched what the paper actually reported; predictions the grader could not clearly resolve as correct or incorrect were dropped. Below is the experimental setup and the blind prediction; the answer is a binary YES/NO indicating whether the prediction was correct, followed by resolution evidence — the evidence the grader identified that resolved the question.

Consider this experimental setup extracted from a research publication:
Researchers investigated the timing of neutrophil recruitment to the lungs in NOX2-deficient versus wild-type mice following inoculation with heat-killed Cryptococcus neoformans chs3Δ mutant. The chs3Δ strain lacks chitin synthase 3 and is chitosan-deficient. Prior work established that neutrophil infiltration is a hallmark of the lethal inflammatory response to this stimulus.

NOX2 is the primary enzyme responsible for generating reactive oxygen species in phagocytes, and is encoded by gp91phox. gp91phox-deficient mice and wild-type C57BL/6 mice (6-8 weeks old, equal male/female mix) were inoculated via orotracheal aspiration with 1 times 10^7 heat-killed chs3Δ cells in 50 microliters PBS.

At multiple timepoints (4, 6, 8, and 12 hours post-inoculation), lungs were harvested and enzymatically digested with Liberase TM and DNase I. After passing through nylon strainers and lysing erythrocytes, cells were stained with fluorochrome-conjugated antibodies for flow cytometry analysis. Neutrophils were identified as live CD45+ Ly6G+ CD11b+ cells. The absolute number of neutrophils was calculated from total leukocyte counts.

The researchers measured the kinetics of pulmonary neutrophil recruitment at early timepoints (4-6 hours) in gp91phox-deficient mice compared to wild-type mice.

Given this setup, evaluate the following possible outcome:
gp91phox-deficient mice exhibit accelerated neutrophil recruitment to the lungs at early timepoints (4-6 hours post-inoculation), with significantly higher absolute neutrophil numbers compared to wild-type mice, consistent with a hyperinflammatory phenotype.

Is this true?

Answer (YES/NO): NO